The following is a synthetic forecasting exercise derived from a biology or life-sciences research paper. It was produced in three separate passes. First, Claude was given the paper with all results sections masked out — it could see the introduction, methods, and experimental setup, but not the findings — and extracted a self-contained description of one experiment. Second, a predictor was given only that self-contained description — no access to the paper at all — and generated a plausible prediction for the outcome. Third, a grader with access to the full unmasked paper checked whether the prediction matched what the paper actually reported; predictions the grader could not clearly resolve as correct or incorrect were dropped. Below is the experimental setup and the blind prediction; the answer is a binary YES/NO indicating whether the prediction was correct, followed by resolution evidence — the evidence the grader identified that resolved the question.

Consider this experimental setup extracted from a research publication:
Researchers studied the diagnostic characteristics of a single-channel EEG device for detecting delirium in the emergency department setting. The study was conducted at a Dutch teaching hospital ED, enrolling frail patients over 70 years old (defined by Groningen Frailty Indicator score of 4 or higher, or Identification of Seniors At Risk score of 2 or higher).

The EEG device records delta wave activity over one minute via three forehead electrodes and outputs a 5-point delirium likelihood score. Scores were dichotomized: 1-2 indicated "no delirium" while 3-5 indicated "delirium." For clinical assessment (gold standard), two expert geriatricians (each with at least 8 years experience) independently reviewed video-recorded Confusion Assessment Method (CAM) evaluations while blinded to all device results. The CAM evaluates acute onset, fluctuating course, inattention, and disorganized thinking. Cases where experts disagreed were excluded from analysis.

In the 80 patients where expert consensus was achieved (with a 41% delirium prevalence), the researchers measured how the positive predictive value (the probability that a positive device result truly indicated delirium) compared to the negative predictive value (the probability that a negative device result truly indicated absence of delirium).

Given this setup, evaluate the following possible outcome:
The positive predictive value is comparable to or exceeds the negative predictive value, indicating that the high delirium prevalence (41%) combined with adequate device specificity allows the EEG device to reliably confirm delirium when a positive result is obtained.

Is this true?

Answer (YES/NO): YES